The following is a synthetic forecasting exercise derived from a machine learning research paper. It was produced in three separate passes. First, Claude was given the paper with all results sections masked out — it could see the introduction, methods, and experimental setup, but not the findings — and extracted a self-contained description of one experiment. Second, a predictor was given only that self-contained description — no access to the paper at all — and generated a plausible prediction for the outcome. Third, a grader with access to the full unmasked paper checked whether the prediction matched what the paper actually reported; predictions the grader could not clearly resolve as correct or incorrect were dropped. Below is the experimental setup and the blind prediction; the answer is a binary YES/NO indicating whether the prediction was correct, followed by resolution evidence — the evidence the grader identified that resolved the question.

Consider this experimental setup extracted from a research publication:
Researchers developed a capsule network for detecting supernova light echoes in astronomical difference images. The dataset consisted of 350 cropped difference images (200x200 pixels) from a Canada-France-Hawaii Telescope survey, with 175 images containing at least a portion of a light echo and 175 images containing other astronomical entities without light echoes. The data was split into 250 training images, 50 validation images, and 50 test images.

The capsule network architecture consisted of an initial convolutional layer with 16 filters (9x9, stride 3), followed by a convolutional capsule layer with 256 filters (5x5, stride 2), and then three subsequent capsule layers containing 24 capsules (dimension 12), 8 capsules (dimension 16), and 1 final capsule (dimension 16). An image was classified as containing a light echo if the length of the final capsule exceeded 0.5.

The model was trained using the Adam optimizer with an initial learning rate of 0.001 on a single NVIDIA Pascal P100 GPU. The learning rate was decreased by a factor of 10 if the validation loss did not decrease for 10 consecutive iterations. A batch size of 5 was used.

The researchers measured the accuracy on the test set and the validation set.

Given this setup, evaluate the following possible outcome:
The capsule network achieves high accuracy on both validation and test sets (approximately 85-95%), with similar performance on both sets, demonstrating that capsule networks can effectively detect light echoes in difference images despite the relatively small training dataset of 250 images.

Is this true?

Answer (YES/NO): YES